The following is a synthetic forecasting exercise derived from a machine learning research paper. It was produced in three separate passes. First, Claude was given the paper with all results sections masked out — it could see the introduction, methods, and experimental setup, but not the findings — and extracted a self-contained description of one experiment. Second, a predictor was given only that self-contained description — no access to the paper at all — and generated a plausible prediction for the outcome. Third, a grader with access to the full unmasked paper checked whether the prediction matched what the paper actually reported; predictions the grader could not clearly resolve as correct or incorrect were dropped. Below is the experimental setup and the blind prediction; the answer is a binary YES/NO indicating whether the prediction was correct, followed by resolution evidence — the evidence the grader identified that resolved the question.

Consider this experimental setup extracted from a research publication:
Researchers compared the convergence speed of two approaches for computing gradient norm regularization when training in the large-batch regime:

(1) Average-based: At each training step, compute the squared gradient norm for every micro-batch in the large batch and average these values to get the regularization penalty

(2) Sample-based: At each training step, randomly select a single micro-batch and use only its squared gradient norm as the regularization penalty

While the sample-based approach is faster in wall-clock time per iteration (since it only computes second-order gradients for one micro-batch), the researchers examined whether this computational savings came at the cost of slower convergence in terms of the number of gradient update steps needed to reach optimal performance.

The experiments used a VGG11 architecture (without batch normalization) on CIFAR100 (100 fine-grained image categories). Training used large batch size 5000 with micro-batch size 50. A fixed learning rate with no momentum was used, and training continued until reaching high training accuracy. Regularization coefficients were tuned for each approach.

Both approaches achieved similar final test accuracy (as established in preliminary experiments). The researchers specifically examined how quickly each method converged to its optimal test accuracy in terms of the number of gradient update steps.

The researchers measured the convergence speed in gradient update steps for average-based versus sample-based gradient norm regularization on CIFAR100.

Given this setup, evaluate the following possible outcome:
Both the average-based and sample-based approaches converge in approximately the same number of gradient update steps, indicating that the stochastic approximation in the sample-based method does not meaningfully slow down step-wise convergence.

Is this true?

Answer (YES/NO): NO